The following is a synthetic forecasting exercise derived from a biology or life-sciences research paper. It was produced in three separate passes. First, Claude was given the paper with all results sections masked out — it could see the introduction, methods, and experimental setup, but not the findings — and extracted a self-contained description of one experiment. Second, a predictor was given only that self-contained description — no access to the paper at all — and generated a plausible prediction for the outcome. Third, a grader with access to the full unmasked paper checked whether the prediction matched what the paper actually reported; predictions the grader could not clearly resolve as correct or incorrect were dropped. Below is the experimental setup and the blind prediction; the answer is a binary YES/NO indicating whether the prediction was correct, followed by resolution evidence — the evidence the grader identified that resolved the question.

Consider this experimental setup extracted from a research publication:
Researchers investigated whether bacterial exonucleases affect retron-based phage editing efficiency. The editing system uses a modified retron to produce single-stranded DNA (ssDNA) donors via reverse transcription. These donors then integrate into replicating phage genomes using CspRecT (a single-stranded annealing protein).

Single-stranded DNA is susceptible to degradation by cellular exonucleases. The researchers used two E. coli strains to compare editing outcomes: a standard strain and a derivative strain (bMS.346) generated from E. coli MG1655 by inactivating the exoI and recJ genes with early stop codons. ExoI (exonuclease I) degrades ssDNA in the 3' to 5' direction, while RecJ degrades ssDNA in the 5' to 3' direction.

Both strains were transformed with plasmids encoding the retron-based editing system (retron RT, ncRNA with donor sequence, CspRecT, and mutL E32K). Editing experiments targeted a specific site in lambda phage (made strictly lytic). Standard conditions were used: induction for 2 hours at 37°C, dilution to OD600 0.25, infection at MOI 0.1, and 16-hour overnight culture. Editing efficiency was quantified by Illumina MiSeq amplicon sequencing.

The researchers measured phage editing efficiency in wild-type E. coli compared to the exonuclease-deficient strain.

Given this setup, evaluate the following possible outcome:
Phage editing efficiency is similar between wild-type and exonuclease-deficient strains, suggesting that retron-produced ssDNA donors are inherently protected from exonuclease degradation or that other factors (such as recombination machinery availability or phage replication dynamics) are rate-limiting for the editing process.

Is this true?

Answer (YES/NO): NO